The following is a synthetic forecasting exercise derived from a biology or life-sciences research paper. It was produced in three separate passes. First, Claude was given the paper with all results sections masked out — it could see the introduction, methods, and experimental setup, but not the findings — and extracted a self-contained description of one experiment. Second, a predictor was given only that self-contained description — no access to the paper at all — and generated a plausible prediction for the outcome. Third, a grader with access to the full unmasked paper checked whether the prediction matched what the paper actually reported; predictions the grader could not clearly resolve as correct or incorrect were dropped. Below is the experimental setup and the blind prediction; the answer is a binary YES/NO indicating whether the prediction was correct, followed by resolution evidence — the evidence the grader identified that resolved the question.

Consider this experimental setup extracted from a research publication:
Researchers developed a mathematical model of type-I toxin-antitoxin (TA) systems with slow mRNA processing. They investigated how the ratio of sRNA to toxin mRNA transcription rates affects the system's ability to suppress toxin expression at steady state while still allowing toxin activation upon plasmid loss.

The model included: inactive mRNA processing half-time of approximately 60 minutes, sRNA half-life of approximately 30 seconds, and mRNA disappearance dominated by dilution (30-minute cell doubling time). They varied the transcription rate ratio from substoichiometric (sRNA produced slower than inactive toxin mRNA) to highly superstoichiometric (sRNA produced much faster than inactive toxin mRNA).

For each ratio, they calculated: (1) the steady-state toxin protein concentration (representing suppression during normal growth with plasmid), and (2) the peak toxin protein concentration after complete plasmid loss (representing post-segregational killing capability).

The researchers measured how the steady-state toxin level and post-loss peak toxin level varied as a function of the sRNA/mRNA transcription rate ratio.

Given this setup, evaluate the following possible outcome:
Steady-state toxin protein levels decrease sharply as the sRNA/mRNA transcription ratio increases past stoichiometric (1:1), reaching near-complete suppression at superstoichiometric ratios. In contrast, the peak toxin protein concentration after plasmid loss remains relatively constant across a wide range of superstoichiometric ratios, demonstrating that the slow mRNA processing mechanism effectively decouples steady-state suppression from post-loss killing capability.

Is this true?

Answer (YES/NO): YES